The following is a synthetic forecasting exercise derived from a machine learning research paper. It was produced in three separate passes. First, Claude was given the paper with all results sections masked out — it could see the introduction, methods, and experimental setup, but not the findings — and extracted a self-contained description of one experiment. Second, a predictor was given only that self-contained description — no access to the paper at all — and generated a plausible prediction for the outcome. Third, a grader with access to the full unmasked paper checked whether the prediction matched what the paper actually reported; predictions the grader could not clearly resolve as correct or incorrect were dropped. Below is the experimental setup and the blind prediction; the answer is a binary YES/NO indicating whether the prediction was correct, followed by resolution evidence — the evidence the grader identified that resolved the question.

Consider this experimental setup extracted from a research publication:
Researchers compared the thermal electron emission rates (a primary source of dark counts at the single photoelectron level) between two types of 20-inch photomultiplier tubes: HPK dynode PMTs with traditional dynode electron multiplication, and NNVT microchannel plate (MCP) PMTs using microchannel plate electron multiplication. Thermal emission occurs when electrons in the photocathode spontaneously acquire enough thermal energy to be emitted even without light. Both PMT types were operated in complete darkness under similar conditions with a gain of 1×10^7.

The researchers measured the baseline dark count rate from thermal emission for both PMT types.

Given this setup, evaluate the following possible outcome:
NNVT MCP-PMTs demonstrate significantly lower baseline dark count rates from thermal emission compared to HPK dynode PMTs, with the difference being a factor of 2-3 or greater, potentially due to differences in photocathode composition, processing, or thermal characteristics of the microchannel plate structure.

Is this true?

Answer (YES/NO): YES